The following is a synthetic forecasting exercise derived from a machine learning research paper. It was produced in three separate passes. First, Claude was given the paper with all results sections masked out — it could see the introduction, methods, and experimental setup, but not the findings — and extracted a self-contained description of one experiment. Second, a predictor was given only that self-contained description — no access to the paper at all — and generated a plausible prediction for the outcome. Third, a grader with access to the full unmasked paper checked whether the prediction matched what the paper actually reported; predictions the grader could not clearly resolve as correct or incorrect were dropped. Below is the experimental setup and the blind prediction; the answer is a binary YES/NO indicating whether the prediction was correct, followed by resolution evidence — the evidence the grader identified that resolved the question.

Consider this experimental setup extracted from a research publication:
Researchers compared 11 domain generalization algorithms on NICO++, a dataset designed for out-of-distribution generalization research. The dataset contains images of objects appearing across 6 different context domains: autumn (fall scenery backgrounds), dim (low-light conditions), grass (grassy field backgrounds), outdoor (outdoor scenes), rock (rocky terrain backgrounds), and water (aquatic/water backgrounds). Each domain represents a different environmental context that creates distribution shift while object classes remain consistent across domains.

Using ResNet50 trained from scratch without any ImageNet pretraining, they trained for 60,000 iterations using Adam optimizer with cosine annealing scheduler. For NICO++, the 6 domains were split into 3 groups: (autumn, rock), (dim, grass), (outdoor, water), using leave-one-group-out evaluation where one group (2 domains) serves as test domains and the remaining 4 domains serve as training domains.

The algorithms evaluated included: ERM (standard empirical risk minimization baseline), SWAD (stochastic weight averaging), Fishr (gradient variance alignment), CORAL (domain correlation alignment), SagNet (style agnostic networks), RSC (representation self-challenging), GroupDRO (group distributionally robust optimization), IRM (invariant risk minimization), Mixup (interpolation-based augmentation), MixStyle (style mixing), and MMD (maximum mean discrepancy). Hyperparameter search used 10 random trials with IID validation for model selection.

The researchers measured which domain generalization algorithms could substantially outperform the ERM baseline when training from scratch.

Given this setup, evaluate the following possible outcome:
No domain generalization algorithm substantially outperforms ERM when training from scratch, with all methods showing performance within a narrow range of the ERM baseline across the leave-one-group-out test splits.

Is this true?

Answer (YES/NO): NO